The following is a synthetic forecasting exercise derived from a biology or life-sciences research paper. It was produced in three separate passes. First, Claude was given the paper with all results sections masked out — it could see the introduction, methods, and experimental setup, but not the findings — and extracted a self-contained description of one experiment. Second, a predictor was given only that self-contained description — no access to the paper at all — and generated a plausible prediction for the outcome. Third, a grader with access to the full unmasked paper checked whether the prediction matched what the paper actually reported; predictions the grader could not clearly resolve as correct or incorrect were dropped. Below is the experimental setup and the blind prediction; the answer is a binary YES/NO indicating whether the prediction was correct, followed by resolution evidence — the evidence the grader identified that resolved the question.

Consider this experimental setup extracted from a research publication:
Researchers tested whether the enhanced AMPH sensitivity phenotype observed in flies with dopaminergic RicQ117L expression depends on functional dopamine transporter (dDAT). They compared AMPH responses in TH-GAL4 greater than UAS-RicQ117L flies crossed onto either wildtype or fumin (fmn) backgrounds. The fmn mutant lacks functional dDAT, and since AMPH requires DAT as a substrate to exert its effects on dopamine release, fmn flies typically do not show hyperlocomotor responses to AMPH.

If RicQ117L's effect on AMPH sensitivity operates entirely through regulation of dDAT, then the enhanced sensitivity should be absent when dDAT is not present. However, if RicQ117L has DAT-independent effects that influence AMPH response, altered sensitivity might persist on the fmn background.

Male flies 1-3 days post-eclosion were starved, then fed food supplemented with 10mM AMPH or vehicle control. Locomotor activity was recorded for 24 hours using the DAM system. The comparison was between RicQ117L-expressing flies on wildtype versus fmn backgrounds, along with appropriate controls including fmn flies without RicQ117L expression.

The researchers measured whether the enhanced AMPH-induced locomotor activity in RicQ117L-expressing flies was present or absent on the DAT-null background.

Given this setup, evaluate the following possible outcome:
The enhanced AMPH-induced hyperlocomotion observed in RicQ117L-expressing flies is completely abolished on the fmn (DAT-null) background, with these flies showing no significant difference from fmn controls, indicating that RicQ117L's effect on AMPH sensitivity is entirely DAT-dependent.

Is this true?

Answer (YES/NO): YES